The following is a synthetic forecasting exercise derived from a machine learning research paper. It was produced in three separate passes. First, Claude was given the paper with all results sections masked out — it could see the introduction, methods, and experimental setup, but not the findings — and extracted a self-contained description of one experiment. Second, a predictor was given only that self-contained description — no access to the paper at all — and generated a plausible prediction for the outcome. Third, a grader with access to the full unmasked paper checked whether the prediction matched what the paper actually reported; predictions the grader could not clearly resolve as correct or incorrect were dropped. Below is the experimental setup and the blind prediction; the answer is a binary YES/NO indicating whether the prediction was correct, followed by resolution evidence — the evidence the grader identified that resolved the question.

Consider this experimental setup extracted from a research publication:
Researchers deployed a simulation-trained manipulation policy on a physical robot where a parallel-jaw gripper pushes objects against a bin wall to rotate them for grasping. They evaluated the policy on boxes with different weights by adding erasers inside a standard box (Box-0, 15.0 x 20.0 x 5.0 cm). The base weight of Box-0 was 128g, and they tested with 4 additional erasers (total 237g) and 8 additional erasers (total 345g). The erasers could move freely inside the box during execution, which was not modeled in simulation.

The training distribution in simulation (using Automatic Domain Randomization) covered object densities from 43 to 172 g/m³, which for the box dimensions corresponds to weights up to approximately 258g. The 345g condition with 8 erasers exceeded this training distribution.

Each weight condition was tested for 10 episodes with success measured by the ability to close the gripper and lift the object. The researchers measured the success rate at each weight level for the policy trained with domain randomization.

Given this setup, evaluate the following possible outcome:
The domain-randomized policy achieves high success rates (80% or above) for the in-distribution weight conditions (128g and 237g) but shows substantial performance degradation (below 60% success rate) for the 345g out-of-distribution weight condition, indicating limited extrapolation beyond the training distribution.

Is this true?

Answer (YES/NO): YES